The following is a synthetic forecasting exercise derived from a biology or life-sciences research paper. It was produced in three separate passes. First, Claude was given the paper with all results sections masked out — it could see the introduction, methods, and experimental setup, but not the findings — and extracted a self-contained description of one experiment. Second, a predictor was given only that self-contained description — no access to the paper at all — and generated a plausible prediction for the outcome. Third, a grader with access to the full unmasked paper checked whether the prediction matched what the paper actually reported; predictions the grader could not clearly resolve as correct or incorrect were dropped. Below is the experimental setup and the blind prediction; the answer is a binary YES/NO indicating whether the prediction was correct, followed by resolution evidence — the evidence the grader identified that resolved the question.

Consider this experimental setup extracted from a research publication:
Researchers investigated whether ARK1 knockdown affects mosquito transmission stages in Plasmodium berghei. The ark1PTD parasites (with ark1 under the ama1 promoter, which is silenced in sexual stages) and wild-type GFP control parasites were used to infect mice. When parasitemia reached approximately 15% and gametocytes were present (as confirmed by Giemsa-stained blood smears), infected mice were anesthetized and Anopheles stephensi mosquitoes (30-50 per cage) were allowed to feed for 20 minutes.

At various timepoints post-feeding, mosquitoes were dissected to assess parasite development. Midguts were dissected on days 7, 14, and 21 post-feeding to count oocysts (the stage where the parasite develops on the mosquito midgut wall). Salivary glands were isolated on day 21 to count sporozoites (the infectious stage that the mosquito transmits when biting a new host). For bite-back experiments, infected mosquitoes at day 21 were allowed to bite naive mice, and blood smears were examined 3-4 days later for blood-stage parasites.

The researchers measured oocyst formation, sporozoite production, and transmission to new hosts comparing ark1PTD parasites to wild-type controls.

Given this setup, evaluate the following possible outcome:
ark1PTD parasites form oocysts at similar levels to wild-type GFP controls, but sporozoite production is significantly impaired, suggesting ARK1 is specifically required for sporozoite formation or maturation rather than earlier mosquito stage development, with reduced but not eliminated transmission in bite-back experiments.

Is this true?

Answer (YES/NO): NO